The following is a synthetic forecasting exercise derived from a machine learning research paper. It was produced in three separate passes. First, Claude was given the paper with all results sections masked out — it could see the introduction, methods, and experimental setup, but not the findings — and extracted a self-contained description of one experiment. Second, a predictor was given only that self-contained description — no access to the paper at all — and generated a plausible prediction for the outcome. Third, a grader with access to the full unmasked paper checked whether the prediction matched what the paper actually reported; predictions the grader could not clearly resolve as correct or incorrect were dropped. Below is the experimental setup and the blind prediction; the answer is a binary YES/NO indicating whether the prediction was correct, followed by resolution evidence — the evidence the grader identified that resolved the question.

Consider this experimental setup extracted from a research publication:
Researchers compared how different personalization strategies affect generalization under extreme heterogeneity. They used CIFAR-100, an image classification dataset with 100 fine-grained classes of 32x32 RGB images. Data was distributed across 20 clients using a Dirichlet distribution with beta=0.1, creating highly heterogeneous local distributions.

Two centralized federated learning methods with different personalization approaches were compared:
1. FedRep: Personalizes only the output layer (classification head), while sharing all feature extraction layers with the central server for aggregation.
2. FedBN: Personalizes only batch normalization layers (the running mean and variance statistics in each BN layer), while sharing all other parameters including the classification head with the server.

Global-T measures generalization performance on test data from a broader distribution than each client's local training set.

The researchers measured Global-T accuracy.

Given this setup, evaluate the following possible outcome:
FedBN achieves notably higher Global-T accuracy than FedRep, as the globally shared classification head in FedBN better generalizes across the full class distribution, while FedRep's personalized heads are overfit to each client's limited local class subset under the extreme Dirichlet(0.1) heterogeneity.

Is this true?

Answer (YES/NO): YES